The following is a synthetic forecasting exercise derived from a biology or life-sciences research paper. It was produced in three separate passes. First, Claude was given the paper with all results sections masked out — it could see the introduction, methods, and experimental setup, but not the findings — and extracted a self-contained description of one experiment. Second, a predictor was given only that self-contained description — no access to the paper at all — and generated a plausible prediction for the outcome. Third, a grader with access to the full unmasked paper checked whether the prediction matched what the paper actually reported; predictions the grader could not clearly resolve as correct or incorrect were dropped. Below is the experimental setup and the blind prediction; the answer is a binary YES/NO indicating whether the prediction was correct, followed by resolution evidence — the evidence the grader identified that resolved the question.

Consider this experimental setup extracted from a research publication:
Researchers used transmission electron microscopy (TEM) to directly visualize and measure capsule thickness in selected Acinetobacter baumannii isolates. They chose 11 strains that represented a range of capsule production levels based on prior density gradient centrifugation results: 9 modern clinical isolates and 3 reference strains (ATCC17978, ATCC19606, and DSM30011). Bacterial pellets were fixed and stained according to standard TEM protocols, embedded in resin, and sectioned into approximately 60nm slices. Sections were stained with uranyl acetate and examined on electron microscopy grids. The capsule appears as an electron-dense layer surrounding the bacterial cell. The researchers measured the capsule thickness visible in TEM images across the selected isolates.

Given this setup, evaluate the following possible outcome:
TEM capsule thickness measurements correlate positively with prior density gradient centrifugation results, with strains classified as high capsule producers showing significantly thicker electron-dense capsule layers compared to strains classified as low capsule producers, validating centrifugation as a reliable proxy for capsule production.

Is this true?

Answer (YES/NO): YES